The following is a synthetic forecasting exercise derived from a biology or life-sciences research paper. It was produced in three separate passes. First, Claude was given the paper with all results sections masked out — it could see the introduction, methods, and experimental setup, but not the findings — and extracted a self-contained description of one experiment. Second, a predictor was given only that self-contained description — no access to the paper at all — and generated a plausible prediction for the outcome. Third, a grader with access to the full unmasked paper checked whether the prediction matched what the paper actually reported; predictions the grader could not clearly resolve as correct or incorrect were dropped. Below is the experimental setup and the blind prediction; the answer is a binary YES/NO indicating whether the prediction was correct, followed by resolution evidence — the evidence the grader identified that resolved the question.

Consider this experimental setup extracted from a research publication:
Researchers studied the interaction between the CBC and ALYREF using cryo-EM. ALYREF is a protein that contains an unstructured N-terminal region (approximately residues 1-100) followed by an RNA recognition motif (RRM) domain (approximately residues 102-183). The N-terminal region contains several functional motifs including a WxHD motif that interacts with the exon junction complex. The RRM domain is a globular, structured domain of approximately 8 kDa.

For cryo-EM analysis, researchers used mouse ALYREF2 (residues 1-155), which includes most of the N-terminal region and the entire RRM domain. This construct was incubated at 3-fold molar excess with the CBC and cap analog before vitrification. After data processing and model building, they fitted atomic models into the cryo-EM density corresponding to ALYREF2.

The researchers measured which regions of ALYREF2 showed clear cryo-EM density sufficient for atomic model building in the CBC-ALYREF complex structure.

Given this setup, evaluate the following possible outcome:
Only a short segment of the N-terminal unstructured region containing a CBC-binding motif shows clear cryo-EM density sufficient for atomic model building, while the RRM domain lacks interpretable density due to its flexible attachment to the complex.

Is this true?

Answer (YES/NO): NO